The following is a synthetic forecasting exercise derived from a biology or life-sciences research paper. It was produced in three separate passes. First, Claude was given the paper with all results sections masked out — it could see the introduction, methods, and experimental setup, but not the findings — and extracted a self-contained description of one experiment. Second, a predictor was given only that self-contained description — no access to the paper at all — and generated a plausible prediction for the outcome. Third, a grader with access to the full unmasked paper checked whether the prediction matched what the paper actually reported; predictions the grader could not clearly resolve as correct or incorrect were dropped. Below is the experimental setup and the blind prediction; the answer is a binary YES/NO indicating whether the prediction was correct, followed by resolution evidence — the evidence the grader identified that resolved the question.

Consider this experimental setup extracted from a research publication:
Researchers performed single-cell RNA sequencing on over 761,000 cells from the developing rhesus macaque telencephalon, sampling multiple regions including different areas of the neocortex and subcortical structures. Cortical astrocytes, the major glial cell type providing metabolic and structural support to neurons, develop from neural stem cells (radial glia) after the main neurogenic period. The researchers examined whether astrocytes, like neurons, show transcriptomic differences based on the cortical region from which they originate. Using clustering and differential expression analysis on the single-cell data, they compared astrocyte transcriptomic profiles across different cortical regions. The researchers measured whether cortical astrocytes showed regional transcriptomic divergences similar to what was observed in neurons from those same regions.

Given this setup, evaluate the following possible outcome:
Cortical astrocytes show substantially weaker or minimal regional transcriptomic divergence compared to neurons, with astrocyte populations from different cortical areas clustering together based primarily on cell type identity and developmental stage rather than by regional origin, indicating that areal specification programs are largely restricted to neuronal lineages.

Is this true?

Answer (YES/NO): NO